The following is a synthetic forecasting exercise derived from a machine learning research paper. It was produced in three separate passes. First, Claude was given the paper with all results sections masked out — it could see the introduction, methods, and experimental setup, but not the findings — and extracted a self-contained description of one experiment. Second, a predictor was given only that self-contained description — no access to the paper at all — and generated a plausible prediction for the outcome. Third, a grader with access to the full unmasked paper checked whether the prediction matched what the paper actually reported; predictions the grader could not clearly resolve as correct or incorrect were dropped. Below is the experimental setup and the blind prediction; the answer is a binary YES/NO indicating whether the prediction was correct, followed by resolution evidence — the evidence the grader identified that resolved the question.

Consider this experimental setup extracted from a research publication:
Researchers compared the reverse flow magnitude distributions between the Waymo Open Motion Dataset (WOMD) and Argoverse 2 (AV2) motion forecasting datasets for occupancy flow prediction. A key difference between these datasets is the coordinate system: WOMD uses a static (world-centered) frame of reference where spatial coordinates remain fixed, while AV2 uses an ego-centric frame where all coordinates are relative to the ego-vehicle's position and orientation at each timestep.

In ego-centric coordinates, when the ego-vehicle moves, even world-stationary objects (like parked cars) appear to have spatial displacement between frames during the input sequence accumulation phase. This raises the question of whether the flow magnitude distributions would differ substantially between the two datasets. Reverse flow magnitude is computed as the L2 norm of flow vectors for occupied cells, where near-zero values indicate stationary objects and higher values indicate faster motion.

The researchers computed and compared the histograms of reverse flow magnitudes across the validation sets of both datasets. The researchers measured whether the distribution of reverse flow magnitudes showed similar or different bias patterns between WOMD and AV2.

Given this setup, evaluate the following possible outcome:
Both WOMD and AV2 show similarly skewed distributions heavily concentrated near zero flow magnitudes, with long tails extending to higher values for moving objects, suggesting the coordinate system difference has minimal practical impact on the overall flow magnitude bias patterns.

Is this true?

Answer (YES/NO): YES